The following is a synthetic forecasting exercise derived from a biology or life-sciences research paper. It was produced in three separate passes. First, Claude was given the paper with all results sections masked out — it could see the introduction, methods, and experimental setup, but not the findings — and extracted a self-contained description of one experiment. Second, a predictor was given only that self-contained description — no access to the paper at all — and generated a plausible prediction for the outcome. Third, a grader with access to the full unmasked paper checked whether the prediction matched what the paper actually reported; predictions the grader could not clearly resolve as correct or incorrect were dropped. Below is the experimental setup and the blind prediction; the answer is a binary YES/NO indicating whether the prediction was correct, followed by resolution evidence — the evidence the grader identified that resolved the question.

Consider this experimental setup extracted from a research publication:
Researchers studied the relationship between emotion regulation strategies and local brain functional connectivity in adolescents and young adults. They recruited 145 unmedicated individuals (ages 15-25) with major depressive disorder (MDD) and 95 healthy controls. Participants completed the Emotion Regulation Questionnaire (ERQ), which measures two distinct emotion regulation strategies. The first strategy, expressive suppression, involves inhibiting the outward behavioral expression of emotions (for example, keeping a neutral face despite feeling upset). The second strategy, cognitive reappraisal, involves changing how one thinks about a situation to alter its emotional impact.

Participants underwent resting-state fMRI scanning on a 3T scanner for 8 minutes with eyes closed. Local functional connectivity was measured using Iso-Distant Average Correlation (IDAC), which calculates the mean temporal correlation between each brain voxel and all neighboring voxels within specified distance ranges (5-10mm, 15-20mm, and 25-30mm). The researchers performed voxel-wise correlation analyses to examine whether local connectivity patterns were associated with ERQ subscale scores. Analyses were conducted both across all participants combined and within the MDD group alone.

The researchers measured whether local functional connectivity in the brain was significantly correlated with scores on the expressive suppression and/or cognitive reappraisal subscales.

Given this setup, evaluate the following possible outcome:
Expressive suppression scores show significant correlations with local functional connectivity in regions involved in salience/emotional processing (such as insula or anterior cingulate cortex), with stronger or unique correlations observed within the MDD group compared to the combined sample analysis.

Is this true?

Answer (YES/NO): NO